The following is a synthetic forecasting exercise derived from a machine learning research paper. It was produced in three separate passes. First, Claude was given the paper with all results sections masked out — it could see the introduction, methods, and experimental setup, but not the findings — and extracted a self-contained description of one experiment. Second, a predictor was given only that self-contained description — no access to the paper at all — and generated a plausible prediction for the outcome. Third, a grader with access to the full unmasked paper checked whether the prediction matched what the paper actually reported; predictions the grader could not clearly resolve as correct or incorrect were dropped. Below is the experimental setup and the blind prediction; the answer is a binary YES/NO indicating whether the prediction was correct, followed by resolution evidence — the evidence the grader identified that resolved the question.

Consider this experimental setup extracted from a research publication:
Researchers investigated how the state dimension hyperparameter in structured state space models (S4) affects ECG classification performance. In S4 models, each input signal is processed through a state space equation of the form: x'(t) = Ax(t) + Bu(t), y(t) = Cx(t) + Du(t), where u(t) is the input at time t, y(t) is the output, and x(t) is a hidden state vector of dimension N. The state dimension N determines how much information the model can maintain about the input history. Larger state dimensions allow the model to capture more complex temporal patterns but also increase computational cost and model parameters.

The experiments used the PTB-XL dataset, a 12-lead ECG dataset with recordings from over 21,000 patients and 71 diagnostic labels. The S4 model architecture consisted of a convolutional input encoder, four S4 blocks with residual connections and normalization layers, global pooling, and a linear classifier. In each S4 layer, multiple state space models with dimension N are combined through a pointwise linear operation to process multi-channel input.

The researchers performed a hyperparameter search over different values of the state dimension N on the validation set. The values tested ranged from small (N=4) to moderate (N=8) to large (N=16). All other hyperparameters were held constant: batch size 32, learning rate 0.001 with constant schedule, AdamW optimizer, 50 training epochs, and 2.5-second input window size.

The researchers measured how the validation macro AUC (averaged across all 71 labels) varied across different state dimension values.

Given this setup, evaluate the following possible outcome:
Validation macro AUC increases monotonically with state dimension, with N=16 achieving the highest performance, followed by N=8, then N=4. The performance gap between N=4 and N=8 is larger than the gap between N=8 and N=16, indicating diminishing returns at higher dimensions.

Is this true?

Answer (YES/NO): NO